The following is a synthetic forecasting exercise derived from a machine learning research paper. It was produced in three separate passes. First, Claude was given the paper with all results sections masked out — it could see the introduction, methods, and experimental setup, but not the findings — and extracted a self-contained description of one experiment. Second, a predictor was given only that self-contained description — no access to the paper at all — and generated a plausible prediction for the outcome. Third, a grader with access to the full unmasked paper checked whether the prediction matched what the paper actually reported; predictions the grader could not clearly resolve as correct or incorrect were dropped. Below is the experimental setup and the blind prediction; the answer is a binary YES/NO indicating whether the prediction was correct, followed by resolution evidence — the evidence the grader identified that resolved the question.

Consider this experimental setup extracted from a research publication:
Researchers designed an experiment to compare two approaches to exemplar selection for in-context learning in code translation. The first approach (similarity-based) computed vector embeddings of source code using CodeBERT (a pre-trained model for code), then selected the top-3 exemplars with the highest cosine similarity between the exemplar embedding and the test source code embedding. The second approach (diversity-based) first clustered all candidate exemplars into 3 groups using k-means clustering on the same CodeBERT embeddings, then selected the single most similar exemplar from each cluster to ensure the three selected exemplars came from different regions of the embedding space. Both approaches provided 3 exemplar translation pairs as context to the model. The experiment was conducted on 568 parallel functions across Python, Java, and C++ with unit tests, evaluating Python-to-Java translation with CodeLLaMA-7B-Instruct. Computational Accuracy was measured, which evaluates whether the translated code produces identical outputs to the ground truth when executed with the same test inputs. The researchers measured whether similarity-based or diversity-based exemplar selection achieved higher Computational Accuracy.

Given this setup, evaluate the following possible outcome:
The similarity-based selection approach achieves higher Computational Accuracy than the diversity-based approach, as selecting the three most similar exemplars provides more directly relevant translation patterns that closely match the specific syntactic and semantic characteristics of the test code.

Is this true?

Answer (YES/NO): NO